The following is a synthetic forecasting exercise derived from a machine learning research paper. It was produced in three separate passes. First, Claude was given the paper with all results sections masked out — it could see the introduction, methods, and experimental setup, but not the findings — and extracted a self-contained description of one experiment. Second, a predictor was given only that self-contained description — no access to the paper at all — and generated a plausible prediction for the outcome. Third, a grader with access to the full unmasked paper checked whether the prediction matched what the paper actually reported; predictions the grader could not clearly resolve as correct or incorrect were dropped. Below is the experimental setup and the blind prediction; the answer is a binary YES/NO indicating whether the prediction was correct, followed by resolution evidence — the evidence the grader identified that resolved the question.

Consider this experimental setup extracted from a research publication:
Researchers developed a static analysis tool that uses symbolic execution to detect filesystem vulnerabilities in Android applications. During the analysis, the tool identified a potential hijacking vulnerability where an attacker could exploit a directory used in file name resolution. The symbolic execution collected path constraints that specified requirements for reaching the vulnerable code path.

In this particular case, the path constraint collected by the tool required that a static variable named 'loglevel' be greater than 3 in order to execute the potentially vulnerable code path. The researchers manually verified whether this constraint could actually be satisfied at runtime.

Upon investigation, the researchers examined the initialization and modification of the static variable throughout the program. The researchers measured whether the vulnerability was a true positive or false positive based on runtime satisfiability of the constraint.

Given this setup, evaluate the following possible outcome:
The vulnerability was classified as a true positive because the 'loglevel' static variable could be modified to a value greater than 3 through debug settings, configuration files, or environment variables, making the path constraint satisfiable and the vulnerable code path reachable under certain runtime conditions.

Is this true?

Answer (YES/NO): NO